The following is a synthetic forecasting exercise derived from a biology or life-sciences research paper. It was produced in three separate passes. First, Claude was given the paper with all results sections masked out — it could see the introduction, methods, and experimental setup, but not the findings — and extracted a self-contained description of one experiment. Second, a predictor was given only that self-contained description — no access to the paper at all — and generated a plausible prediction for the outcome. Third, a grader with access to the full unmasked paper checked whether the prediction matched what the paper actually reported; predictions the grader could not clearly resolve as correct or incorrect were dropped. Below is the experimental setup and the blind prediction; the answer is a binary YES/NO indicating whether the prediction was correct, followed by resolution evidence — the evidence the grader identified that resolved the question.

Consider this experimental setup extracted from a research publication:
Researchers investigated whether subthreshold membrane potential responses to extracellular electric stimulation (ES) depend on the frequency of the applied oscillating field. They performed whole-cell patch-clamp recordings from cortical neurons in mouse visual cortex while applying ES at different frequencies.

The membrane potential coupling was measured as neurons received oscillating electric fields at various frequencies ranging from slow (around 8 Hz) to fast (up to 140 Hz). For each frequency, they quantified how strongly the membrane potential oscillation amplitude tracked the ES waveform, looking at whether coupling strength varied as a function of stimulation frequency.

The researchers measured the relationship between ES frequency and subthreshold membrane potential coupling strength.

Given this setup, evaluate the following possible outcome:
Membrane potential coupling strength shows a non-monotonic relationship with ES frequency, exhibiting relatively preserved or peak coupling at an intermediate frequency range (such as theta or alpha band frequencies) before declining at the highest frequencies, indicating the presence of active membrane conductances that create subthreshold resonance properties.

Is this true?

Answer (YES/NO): NO